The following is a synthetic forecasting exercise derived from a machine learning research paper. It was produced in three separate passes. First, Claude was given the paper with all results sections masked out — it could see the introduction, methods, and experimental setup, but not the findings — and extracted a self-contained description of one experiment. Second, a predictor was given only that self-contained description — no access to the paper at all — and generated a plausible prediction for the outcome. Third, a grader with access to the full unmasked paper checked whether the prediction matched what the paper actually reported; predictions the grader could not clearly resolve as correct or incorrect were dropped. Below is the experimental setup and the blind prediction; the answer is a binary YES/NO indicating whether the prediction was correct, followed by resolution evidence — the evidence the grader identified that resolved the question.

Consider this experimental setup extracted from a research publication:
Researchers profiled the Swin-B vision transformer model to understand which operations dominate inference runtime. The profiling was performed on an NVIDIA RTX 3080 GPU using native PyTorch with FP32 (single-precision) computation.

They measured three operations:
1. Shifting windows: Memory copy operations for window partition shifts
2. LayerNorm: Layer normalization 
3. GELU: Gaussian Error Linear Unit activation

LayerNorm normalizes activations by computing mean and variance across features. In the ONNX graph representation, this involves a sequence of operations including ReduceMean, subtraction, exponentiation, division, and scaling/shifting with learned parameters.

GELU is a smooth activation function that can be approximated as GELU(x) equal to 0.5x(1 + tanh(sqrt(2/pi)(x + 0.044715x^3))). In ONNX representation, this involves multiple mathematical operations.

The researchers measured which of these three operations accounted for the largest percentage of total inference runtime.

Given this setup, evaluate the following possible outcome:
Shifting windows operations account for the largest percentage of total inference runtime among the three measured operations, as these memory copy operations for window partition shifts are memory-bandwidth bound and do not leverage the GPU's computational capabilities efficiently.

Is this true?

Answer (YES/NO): NO